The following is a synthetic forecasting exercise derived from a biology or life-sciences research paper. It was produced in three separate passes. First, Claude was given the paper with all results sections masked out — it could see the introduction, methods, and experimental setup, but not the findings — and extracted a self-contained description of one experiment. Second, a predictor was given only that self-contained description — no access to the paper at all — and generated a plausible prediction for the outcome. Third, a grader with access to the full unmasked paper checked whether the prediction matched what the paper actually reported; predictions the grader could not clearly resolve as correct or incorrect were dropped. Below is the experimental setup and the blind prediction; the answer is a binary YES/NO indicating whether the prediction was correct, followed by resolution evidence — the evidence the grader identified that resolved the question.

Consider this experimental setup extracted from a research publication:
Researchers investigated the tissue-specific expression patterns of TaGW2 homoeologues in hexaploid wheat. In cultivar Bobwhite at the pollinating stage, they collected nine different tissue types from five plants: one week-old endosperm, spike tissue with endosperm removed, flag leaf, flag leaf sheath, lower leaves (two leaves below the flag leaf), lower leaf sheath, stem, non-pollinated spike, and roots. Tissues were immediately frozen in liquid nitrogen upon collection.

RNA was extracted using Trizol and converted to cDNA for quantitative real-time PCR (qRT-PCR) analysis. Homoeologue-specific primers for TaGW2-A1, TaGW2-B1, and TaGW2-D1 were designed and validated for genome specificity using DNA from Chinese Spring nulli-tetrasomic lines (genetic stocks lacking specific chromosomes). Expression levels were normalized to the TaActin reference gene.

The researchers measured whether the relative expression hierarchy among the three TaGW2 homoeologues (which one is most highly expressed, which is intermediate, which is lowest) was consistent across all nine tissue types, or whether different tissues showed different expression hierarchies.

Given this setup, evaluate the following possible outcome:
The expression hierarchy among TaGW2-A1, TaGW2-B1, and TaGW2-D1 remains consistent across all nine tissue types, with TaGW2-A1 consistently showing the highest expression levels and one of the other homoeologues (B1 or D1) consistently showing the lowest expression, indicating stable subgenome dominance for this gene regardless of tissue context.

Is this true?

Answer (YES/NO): NO